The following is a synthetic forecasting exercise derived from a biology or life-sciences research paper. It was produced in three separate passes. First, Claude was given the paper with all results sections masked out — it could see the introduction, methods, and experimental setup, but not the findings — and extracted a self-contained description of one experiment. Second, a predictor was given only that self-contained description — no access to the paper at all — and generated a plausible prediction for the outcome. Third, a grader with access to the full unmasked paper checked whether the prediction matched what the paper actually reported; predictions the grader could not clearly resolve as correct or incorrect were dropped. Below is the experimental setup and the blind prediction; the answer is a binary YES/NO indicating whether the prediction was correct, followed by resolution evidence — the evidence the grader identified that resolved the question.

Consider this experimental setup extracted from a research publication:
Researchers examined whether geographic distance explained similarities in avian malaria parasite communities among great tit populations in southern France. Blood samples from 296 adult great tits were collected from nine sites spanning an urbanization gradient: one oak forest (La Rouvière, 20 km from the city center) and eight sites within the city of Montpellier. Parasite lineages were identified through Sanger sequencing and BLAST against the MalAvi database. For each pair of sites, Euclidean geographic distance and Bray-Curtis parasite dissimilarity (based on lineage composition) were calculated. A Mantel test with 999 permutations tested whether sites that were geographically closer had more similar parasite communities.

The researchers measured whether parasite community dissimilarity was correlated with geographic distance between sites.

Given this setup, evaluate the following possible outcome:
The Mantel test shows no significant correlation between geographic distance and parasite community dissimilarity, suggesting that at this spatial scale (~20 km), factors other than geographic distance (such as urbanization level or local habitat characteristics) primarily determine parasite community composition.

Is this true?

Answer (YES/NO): NO